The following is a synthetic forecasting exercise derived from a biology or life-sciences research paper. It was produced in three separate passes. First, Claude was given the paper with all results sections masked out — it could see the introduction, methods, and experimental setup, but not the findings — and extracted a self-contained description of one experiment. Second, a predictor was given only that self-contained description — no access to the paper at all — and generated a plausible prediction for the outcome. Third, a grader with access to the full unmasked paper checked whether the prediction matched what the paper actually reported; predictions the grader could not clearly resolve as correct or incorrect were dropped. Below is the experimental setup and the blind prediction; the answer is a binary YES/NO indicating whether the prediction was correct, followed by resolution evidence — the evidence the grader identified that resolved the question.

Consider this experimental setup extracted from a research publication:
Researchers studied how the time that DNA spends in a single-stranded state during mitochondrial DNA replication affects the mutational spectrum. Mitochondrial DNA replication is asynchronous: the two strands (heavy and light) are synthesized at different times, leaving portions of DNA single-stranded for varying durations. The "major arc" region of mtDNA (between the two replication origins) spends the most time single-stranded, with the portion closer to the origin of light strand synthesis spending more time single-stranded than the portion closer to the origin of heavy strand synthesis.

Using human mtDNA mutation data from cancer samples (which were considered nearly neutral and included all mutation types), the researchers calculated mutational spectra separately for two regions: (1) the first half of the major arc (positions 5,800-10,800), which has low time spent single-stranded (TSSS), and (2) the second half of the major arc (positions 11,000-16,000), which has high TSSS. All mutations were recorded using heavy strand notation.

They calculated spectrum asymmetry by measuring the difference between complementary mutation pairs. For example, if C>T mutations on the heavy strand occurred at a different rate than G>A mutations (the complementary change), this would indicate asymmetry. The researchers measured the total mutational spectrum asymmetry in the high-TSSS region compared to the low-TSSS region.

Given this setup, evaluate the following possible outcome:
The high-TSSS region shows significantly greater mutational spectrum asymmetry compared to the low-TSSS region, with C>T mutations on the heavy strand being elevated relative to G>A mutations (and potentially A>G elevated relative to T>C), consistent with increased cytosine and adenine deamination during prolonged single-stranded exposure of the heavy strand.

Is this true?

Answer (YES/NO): YES